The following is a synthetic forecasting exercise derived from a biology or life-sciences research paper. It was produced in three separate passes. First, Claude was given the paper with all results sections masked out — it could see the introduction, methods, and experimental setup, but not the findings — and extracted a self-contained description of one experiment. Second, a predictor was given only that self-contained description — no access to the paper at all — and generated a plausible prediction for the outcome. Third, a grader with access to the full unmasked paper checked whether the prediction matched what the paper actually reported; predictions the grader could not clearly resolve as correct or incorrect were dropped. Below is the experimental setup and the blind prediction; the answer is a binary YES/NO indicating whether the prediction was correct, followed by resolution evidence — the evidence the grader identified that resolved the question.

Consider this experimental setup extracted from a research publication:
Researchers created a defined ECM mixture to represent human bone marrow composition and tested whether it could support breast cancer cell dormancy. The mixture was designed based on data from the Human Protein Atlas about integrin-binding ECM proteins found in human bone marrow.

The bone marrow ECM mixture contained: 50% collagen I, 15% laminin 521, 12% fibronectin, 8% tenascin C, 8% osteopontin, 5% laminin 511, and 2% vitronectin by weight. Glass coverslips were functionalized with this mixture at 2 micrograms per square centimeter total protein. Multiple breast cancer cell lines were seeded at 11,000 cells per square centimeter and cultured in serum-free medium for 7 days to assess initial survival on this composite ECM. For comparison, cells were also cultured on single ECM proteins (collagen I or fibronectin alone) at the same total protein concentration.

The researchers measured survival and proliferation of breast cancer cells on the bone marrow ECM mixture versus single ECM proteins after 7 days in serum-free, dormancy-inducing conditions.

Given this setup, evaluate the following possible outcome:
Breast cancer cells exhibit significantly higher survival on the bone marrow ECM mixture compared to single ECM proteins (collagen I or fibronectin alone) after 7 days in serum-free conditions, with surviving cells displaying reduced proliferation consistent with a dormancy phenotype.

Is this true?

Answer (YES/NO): NO